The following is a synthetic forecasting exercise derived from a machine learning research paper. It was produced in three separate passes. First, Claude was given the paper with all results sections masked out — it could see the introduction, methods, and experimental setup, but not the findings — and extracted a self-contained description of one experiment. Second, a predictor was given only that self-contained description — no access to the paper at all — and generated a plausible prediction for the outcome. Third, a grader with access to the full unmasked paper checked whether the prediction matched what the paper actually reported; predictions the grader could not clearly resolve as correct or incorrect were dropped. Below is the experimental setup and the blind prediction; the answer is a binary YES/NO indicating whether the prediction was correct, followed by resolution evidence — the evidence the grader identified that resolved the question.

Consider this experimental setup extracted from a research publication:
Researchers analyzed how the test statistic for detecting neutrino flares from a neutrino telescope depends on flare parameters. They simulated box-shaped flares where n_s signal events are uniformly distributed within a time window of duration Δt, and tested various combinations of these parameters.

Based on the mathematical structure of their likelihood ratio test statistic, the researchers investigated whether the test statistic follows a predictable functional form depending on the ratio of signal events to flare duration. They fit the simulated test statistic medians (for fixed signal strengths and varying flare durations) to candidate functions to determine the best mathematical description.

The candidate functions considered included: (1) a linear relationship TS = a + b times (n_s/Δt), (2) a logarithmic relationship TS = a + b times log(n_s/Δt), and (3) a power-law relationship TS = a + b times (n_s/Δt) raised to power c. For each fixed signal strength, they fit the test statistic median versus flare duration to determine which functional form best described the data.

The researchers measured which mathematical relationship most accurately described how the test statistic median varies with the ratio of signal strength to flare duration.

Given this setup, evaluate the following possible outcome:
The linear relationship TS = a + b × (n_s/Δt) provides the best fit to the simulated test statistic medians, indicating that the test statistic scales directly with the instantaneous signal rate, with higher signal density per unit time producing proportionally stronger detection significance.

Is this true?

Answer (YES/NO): NO